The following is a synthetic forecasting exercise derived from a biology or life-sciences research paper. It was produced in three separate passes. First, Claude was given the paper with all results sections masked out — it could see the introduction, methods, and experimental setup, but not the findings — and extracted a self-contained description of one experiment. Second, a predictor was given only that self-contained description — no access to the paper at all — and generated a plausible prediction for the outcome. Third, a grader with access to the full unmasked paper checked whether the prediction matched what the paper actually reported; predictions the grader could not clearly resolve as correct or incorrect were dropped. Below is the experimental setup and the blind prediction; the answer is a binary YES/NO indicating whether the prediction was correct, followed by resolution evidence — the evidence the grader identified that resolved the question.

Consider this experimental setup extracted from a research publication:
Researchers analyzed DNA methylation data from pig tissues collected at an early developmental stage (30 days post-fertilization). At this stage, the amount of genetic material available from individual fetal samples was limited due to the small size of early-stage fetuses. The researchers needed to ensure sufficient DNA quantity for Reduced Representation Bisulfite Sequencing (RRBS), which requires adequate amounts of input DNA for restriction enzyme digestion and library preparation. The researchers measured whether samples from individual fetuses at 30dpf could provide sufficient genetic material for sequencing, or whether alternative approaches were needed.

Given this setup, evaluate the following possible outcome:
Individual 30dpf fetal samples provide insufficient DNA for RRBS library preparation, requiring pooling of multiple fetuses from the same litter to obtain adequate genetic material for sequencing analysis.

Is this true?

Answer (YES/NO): YES